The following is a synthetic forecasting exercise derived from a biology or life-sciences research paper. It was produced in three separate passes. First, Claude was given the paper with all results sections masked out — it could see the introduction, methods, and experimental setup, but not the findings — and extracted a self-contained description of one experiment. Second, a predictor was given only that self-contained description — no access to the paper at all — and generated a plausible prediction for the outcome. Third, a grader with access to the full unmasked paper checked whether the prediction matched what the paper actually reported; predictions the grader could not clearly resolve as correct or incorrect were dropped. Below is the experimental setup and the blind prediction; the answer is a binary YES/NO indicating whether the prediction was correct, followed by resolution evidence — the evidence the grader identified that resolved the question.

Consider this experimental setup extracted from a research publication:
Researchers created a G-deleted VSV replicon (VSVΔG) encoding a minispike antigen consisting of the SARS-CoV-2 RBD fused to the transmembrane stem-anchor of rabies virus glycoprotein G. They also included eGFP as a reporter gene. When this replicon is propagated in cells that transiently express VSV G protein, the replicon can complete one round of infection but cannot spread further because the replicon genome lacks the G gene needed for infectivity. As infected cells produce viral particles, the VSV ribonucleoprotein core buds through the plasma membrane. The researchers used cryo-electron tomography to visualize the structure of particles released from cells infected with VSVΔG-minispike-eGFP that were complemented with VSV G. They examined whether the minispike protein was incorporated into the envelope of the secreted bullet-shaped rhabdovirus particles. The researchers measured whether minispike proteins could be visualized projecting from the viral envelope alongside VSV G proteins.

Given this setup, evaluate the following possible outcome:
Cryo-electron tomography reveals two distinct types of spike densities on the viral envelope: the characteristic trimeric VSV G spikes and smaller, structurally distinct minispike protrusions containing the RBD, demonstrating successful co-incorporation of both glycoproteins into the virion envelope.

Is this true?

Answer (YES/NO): NO